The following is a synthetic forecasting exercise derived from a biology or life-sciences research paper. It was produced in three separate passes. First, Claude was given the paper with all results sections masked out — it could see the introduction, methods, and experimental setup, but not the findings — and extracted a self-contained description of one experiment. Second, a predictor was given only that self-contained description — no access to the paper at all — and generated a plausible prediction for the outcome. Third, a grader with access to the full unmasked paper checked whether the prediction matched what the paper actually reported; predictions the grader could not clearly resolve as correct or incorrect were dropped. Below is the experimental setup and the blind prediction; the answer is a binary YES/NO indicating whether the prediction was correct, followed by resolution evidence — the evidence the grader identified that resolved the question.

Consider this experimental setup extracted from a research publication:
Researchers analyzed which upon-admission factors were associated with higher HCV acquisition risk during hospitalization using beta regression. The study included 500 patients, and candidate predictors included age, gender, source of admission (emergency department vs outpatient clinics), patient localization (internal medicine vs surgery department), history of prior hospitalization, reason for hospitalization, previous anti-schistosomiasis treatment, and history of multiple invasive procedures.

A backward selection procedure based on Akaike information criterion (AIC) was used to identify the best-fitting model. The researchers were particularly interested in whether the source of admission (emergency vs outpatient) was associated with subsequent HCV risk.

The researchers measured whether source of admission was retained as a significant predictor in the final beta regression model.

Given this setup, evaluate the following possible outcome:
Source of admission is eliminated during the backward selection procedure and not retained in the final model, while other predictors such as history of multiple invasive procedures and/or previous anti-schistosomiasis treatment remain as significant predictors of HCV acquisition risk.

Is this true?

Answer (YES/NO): NO